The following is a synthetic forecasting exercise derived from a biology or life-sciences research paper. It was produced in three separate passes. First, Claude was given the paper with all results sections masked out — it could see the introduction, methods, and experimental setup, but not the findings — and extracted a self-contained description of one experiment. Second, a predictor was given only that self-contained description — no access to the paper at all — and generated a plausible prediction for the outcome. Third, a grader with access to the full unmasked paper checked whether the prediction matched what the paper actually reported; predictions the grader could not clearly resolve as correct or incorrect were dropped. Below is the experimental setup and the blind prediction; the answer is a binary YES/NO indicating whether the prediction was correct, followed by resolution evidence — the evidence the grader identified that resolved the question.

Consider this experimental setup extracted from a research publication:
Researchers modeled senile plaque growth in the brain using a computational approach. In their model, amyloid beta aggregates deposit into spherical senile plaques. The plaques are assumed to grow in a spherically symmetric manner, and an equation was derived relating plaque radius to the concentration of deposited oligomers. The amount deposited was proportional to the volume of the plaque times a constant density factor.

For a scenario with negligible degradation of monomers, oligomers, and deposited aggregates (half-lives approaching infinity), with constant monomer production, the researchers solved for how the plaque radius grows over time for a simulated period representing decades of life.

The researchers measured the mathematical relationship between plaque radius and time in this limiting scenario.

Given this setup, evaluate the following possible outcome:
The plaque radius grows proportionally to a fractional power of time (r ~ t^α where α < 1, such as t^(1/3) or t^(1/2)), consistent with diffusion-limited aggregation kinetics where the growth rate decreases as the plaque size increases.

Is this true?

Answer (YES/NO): YES